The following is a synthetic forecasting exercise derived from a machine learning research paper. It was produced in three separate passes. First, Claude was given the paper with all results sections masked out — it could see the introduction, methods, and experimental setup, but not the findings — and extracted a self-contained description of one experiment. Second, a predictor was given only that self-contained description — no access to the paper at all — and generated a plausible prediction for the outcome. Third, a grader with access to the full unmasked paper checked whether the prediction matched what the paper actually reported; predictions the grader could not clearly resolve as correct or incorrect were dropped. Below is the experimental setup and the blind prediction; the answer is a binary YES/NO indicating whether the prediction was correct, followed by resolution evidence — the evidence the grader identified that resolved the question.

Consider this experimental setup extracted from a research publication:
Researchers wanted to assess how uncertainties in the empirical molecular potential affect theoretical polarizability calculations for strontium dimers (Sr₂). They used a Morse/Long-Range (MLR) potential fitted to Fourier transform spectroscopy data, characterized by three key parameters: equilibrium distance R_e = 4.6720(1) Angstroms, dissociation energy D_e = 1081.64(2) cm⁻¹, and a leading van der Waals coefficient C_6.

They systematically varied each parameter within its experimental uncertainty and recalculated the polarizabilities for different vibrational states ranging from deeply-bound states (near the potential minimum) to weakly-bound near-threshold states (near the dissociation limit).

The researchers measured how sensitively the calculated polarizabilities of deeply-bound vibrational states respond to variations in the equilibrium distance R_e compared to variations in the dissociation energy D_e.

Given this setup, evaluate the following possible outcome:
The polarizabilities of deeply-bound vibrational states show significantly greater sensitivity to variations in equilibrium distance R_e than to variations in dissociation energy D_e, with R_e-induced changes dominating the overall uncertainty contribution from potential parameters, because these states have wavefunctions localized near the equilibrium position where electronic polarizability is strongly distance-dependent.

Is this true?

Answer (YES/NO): YES